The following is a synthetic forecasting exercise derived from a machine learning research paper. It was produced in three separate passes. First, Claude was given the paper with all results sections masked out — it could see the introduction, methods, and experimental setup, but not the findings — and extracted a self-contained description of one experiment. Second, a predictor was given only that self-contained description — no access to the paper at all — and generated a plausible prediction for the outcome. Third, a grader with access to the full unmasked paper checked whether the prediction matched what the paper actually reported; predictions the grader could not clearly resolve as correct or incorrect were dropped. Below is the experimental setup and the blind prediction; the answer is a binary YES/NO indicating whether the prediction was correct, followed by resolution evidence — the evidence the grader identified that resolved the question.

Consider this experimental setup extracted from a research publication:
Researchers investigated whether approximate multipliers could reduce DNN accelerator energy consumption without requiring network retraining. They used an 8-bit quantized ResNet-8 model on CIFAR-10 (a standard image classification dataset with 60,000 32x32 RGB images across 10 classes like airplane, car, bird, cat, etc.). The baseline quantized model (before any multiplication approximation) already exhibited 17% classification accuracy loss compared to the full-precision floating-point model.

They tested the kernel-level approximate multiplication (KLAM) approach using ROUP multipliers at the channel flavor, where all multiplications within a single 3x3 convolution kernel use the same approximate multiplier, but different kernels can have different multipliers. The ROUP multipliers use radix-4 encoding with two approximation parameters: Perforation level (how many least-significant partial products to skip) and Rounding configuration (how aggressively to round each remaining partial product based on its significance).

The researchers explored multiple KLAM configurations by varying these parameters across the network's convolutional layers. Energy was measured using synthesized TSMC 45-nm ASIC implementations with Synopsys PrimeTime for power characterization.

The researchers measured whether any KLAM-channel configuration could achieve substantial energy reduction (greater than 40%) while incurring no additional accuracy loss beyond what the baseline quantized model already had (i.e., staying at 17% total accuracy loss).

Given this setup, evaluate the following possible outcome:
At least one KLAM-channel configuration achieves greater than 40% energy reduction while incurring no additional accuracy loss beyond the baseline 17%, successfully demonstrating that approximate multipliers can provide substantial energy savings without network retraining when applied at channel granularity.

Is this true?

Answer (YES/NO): YES